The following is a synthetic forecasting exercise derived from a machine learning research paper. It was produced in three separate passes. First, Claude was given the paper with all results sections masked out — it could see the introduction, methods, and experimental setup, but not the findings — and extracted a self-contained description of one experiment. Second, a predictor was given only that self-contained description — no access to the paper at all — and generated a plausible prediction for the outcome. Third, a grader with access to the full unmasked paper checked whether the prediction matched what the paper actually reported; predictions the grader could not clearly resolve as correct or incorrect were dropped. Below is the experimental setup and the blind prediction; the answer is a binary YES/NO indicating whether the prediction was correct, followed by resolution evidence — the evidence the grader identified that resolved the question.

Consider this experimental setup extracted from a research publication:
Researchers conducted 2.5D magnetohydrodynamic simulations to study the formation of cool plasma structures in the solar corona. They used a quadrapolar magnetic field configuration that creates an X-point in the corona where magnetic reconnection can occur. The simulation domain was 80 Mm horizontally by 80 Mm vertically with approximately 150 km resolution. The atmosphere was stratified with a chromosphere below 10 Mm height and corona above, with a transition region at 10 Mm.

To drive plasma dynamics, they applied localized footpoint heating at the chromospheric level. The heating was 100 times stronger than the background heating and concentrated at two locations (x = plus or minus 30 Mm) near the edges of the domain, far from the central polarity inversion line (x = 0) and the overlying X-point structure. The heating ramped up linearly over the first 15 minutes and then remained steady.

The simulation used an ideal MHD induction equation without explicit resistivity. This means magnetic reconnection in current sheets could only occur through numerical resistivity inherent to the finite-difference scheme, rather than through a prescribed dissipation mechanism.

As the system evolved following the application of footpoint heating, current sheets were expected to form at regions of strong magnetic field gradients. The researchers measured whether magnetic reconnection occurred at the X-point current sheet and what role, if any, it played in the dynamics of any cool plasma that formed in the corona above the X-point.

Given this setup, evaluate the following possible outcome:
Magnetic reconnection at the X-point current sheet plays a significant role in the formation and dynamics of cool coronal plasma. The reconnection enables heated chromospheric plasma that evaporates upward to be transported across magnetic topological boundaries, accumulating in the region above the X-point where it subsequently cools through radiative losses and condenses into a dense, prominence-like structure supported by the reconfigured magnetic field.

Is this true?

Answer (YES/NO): NO